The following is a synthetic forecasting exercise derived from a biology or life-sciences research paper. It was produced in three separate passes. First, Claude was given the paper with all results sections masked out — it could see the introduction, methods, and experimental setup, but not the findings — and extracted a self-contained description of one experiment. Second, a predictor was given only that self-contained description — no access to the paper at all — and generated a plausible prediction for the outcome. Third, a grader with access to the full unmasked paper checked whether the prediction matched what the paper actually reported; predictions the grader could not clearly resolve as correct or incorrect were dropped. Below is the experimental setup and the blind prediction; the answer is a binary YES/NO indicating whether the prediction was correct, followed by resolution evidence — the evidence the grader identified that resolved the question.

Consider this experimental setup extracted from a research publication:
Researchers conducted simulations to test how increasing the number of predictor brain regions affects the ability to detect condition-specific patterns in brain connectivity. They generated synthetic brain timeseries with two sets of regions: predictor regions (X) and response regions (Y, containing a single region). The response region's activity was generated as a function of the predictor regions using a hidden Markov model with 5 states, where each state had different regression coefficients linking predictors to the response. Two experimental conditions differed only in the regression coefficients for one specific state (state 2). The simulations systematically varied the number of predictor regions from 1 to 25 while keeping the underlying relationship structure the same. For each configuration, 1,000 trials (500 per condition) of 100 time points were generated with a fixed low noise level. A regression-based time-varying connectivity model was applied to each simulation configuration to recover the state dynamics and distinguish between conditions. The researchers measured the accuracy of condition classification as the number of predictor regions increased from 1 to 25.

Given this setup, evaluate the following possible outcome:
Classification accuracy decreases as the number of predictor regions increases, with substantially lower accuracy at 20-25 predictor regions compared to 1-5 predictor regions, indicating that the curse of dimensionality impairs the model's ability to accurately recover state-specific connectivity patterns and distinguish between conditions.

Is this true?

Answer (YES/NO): NO